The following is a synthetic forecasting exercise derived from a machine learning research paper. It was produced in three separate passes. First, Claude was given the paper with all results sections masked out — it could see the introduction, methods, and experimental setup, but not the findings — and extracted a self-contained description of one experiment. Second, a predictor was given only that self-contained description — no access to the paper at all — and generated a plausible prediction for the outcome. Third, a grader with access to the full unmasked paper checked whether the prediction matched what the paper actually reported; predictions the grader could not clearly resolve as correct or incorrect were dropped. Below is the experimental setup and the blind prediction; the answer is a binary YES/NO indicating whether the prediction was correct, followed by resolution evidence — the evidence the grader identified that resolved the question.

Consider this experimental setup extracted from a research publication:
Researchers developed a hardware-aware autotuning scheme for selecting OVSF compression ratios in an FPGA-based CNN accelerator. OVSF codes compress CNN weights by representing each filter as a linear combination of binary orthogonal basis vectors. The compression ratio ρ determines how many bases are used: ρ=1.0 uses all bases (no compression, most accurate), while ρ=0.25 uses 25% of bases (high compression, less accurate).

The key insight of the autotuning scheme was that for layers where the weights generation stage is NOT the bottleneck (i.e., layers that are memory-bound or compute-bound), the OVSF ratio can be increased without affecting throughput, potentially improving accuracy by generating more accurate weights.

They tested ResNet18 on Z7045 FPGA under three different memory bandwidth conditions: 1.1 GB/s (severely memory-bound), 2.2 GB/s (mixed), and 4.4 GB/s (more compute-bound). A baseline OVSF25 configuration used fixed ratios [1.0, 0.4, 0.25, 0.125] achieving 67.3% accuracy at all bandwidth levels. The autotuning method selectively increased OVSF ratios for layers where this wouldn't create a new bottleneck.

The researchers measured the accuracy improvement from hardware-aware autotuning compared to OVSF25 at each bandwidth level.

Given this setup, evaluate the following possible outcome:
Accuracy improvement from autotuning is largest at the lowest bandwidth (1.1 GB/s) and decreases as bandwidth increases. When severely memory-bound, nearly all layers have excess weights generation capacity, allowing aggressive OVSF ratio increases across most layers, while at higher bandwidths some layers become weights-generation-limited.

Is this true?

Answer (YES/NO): YES